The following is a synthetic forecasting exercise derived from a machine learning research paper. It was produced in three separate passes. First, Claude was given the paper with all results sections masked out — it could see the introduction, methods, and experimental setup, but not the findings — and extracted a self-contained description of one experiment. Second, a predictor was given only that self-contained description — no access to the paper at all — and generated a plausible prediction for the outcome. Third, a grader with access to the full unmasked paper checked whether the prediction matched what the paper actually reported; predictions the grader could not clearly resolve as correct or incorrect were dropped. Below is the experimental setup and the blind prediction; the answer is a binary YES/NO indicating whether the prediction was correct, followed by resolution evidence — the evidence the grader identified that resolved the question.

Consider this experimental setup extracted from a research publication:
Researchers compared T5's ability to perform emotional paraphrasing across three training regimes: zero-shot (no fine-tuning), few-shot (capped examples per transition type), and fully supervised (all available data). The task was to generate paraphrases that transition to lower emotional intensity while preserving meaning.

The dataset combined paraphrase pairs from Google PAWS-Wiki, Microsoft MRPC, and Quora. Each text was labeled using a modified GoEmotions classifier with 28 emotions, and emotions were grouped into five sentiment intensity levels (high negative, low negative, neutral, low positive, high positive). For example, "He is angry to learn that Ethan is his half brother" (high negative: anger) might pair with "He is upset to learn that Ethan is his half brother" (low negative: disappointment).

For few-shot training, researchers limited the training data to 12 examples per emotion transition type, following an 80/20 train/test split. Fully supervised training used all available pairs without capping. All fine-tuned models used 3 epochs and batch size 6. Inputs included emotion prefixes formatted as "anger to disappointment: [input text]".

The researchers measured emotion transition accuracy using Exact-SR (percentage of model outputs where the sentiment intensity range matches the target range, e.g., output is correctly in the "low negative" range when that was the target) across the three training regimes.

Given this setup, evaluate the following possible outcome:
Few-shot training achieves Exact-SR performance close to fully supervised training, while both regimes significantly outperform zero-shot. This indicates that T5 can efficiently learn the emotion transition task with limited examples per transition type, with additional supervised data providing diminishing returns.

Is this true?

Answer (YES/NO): YES